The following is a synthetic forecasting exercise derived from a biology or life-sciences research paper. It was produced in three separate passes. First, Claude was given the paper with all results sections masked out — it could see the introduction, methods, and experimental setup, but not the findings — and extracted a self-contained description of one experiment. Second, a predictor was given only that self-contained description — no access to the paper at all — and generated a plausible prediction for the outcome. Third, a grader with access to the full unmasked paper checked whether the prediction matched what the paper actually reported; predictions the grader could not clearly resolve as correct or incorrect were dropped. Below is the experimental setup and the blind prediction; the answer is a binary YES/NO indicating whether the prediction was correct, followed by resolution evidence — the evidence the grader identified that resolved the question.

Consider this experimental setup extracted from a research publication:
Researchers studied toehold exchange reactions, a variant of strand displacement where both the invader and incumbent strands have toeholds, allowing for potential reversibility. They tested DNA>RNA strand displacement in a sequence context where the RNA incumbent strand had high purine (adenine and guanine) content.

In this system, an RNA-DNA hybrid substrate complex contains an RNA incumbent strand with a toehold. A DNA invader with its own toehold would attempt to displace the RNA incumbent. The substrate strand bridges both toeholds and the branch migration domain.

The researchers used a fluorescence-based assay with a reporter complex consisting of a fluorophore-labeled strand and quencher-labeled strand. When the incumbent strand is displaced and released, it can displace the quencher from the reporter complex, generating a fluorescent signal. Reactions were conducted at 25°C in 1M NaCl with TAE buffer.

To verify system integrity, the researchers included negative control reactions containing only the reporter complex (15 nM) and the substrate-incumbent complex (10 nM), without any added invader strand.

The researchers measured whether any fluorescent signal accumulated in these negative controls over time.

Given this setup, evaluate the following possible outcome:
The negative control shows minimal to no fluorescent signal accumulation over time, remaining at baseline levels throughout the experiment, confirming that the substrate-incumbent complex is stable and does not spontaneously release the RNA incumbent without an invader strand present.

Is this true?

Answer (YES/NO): NO